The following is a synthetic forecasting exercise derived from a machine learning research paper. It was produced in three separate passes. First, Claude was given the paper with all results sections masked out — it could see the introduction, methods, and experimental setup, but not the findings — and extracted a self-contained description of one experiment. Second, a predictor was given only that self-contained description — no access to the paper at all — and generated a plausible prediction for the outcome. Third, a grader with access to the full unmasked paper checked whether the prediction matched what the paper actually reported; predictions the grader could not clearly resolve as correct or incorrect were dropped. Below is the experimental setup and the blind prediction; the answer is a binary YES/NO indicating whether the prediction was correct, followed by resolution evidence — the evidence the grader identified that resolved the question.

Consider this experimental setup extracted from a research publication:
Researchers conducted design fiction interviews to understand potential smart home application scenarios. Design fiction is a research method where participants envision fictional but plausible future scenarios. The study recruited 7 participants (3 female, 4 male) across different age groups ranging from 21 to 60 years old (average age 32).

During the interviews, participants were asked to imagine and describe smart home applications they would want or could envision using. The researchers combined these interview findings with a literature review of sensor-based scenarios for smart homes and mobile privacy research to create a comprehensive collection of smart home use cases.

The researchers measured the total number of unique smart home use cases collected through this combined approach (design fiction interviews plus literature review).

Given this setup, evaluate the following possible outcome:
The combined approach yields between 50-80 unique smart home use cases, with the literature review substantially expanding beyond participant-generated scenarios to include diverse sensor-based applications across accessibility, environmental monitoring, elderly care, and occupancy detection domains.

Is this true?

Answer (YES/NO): NO